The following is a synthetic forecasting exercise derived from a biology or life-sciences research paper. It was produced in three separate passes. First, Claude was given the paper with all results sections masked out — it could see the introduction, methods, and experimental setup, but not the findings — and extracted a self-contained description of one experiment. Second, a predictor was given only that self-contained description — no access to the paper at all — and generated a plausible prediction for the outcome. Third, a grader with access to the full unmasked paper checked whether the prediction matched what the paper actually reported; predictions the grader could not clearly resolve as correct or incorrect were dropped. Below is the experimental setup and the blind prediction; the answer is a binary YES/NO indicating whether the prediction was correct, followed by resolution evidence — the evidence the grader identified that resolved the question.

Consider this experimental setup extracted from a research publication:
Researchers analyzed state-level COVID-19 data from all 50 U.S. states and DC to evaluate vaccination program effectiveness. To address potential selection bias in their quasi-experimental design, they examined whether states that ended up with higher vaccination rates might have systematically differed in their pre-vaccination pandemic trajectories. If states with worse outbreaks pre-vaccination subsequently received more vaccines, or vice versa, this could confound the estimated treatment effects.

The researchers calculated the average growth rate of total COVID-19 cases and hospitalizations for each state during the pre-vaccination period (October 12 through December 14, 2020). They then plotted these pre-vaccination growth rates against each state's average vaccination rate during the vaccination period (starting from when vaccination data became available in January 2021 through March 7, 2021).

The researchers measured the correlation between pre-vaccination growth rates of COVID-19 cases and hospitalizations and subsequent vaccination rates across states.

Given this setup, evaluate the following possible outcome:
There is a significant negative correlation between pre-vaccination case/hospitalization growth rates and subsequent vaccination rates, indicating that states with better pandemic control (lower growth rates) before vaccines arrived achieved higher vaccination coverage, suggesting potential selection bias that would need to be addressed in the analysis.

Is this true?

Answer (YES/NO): NO